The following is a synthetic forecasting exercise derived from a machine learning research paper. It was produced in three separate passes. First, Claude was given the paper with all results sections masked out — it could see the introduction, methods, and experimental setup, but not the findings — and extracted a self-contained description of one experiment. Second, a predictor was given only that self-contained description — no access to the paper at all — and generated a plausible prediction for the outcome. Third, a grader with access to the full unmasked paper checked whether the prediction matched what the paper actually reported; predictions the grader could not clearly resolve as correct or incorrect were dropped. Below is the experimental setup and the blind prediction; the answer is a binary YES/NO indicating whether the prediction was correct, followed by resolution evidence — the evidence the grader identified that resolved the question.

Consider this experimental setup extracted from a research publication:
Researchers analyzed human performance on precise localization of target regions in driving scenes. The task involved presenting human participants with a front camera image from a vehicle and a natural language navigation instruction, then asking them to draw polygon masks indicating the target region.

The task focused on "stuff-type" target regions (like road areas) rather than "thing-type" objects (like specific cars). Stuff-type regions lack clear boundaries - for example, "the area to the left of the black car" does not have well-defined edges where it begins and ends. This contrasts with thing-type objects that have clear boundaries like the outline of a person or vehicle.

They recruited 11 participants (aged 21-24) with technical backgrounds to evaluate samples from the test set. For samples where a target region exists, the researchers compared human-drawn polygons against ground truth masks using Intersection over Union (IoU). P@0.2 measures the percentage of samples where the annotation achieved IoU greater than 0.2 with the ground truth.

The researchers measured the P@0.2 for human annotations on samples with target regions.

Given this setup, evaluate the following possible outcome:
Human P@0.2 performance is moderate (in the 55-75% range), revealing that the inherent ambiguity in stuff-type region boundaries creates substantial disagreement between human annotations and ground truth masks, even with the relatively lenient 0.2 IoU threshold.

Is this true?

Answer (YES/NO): NO